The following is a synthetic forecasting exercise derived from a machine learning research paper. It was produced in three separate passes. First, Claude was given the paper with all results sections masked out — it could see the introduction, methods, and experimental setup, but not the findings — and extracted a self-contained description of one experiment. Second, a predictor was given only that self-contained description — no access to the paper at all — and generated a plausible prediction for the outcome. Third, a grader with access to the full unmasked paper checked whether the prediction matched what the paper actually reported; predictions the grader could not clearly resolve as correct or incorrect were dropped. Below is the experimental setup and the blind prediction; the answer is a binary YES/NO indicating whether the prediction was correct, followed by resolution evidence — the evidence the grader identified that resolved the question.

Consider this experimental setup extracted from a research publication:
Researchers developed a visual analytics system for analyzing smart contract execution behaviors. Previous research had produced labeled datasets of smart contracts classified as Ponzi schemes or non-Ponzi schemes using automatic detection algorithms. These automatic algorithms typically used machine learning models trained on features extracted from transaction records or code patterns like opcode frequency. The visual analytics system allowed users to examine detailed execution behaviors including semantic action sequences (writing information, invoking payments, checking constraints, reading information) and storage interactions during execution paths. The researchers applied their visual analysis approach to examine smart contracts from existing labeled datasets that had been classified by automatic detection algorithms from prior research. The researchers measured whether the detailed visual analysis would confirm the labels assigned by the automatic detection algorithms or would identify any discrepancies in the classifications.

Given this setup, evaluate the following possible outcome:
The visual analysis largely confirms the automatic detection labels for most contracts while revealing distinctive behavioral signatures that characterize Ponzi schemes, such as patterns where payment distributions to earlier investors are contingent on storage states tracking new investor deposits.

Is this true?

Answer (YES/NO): NO